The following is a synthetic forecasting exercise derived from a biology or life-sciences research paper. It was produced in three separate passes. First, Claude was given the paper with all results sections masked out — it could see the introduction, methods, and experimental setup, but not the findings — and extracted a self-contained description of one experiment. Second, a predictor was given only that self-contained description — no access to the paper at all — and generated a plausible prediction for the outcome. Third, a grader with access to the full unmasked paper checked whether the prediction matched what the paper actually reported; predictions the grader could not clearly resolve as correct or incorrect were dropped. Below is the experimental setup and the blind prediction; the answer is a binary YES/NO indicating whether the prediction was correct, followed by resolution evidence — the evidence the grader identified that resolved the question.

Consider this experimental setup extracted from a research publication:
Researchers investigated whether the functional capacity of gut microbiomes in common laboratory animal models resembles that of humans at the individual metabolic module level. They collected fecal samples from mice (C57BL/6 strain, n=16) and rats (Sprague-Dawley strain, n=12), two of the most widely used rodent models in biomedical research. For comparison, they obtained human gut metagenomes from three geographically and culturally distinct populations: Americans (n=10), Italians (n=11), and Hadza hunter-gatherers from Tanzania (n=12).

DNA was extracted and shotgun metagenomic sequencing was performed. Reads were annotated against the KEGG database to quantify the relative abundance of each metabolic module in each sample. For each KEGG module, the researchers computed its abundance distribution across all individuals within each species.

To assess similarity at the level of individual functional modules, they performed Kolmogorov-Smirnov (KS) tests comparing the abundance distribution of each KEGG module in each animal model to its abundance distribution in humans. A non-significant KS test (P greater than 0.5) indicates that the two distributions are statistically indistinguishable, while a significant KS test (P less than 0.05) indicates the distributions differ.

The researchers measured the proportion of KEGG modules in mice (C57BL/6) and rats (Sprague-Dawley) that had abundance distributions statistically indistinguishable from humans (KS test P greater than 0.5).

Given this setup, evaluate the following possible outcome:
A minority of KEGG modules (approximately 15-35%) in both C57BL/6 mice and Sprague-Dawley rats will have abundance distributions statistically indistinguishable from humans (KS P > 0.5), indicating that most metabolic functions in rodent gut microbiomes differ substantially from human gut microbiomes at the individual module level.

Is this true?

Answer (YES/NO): NO